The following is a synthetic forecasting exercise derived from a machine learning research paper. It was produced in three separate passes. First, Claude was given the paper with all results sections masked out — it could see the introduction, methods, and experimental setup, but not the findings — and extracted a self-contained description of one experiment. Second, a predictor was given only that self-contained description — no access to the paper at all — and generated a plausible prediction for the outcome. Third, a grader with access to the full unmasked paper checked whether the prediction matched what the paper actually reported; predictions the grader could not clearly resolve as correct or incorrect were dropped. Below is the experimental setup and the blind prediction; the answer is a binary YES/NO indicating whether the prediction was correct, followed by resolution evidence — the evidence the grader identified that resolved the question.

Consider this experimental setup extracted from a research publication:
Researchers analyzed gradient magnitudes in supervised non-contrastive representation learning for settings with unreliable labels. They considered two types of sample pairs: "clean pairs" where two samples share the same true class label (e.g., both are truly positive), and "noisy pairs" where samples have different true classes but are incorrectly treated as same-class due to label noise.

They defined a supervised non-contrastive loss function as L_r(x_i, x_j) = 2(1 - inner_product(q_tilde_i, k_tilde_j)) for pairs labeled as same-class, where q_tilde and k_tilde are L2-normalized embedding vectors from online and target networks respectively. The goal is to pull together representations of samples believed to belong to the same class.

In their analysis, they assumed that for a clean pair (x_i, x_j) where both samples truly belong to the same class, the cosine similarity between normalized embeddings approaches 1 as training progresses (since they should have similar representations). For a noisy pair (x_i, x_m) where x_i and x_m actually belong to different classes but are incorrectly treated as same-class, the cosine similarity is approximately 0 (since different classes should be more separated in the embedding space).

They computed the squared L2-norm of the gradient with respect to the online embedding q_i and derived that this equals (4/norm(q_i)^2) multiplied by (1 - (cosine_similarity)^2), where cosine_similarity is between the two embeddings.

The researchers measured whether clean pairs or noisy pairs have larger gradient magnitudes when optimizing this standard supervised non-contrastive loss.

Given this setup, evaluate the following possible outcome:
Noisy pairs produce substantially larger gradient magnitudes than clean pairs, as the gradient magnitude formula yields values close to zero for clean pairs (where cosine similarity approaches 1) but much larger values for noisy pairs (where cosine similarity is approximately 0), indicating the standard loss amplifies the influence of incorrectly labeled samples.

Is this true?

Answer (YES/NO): YES